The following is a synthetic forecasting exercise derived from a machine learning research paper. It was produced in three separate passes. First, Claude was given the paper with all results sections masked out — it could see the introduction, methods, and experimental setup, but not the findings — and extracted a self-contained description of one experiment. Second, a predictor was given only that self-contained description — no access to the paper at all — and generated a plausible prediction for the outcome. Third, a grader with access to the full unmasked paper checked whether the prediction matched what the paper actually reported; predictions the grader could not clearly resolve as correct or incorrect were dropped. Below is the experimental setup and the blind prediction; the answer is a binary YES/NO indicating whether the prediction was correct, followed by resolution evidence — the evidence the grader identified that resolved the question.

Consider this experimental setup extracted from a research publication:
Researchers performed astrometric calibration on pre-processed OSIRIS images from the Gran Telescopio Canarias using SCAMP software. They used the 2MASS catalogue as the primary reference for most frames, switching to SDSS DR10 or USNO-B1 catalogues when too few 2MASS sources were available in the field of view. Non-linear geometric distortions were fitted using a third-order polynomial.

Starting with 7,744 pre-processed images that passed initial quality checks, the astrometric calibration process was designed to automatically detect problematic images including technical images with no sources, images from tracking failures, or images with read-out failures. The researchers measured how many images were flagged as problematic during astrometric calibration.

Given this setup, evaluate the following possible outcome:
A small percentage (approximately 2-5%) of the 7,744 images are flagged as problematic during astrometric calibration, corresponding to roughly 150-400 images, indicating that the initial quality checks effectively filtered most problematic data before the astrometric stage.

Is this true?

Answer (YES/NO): NO